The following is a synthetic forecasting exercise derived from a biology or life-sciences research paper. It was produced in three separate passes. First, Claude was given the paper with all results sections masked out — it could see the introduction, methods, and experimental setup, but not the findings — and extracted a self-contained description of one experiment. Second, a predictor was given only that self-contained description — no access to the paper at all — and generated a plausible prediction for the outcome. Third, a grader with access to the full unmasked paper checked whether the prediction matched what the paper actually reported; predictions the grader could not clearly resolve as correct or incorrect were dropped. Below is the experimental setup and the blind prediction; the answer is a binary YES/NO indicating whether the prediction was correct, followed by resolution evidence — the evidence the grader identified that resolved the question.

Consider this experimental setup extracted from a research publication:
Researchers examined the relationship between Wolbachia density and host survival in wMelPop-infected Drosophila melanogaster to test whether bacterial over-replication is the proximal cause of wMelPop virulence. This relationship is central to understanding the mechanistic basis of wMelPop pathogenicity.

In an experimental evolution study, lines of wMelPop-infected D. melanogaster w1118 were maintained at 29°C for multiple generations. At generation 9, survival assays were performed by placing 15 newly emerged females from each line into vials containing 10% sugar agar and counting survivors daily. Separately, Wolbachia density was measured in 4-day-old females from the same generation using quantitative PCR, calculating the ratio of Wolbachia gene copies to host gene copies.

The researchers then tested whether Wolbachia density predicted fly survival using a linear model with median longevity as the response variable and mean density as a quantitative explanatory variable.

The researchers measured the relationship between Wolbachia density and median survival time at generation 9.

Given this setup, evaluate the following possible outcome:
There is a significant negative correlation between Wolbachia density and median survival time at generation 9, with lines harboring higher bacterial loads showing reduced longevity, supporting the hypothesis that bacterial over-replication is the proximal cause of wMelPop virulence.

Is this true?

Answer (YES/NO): YES